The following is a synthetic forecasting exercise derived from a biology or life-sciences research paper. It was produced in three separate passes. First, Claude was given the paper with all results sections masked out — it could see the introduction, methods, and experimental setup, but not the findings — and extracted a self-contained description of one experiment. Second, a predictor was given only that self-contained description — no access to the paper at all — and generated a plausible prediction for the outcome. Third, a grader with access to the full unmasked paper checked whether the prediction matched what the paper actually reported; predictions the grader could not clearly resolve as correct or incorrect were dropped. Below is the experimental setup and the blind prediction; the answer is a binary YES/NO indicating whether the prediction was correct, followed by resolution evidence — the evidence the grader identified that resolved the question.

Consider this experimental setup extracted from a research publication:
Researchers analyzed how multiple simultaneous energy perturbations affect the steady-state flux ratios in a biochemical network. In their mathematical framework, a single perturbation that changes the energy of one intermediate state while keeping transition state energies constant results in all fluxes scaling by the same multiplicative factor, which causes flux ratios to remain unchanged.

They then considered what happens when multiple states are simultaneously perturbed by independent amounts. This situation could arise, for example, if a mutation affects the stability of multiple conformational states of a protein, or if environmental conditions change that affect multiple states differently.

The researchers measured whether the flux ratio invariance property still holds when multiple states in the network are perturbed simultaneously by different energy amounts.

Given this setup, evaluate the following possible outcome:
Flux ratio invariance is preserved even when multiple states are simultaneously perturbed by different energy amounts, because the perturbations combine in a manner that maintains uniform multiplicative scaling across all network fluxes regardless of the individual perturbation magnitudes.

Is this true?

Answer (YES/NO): YES